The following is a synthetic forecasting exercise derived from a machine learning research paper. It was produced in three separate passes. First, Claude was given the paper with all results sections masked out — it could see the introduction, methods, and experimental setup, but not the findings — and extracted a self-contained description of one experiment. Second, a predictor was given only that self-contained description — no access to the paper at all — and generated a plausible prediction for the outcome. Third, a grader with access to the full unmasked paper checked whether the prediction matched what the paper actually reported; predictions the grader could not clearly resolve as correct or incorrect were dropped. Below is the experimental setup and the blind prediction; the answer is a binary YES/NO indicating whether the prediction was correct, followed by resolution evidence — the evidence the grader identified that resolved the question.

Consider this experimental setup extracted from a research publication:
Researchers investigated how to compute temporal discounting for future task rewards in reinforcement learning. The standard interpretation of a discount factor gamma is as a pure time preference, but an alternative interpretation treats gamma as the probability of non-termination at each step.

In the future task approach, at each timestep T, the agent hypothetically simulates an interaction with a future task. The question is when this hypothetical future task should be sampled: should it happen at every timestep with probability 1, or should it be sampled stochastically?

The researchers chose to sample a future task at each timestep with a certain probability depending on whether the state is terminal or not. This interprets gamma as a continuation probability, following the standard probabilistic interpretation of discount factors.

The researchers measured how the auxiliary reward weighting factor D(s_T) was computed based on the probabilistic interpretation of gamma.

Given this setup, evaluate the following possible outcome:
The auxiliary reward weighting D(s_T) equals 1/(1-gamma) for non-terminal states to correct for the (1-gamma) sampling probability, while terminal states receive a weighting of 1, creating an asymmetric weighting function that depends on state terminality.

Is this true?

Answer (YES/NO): NO